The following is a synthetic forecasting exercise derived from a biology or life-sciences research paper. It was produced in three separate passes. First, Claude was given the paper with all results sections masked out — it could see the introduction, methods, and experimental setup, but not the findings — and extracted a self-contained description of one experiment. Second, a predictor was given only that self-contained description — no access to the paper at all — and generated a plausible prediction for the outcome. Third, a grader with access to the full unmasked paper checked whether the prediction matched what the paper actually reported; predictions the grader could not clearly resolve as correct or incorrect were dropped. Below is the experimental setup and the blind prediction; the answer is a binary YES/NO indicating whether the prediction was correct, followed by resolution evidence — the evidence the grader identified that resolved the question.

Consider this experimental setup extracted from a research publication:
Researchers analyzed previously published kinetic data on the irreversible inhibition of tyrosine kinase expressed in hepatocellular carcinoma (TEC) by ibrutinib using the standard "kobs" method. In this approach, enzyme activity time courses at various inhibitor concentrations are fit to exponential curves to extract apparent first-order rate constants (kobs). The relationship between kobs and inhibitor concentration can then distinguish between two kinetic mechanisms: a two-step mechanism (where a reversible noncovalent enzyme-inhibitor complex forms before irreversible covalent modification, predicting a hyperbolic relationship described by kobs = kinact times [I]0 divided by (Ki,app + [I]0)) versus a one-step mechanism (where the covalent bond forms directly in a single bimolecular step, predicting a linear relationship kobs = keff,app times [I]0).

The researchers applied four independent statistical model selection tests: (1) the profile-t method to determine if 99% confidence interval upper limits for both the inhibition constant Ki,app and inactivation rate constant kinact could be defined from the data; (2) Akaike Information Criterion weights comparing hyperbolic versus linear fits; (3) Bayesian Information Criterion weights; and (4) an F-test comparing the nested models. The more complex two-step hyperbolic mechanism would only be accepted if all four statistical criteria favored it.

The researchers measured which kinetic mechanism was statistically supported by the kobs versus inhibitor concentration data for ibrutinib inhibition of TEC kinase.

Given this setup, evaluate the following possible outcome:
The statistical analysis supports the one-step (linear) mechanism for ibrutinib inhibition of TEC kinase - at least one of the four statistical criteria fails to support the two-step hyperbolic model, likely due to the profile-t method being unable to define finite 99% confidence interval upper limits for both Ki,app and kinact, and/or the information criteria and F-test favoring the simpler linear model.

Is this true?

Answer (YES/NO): YES